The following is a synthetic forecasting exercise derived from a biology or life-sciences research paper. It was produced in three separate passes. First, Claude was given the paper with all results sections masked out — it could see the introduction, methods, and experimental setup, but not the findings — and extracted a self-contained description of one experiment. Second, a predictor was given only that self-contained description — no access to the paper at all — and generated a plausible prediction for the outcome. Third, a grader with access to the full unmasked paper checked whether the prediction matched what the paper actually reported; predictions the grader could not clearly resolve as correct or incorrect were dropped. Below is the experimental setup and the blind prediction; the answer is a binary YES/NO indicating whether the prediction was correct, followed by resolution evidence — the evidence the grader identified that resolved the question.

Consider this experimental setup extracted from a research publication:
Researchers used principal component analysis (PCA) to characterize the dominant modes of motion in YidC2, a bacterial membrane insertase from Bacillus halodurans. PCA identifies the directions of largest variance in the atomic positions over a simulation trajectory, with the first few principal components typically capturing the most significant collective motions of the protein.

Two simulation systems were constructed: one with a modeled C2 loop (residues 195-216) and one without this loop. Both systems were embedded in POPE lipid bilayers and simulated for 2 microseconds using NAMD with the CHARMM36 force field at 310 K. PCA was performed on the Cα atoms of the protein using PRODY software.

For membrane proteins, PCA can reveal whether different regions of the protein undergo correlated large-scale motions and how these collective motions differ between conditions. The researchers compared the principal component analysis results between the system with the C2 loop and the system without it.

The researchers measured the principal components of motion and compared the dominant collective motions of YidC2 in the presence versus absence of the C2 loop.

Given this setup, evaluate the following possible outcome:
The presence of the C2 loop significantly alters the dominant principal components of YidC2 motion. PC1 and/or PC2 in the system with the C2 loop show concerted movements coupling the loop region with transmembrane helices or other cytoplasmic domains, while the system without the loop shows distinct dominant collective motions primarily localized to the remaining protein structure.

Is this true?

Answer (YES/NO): NO